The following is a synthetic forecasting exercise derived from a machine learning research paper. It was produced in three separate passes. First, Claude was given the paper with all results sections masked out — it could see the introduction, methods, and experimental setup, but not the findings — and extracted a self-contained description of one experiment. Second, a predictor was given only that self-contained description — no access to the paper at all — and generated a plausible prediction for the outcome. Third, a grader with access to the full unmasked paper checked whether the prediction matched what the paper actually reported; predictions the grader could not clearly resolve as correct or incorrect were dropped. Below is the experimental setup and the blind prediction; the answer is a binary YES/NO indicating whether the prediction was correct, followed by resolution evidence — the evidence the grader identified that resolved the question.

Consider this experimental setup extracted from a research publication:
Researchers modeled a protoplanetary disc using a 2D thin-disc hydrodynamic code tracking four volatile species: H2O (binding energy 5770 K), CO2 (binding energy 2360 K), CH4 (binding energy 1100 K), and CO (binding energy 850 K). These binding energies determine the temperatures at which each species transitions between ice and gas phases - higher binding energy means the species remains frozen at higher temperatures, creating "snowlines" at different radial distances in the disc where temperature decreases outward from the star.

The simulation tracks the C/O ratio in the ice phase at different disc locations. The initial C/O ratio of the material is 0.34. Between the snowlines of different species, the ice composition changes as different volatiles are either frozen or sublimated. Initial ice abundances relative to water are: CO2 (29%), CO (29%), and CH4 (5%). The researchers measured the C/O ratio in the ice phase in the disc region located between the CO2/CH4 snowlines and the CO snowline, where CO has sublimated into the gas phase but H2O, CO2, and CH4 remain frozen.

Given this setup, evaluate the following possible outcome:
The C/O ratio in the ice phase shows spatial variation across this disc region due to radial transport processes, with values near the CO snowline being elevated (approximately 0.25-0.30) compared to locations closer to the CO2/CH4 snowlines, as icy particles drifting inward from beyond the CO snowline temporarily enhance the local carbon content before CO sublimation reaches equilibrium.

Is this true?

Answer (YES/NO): NO